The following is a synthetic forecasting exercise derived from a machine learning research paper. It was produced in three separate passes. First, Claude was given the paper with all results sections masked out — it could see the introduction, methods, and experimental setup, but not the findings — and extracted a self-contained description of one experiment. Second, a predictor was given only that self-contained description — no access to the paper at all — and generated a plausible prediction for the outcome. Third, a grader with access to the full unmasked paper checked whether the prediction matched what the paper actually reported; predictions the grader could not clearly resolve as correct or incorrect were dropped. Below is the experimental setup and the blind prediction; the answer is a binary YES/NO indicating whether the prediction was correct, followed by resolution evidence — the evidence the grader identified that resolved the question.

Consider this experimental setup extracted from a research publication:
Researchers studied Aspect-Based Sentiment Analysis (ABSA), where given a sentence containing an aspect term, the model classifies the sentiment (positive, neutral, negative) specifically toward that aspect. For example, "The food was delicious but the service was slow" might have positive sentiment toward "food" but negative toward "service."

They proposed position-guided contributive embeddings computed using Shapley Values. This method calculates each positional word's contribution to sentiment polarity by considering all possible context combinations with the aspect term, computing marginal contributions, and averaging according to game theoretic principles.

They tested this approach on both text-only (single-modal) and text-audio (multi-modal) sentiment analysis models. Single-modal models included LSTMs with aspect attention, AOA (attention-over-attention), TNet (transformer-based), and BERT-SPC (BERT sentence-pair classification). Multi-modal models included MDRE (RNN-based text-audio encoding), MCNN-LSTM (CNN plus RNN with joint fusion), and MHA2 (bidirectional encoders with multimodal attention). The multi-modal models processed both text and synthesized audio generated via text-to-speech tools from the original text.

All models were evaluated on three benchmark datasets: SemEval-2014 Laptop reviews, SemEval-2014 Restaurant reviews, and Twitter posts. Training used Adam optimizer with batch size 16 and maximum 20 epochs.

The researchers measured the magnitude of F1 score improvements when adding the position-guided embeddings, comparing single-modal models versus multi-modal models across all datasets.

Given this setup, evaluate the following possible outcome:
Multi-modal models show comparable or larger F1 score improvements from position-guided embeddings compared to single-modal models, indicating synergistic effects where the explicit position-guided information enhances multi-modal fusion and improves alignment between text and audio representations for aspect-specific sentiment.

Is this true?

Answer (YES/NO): NO